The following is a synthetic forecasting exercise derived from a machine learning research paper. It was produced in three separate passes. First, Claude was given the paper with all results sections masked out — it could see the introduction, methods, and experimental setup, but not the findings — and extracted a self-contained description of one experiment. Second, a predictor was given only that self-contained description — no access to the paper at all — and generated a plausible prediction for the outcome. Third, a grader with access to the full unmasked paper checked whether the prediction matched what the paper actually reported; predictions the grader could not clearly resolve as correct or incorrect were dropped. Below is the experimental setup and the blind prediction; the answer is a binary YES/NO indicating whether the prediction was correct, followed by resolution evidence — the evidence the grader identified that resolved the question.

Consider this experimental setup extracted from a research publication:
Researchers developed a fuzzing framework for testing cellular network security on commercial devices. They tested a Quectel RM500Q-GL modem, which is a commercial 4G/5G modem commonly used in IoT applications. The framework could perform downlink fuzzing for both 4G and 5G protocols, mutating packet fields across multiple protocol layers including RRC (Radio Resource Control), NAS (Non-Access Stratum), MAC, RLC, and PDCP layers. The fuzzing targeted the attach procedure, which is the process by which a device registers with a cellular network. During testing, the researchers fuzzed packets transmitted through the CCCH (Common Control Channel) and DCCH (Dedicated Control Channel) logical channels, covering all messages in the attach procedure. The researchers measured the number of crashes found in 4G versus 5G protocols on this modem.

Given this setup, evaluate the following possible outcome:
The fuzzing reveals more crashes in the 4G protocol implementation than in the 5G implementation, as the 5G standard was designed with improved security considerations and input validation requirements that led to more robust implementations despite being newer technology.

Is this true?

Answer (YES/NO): NO